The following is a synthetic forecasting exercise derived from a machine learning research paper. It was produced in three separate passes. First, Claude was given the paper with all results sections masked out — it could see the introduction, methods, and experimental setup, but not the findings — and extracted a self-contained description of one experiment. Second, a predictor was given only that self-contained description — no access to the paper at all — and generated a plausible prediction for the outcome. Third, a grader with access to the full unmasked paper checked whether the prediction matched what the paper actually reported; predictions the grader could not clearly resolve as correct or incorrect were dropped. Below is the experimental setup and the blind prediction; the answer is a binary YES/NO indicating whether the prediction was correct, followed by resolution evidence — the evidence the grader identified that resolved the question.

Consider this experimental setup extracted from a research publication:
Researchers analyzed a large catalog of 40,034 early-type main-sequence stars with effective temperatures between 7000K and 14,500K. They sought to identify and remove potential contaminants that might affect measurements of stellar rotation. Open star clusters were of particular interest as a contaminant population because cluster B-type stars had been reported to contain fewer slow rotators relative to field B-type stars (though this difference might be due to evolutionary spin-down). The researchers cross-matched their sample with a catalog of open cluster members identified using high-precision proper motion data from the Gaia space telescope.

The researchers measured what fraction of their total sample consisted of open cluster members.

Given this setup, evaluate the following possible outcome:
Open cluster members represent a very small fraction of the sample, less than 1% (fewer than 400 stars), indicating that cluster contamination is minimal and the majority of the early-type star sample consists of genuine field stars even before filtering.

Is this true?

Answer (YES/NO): NO